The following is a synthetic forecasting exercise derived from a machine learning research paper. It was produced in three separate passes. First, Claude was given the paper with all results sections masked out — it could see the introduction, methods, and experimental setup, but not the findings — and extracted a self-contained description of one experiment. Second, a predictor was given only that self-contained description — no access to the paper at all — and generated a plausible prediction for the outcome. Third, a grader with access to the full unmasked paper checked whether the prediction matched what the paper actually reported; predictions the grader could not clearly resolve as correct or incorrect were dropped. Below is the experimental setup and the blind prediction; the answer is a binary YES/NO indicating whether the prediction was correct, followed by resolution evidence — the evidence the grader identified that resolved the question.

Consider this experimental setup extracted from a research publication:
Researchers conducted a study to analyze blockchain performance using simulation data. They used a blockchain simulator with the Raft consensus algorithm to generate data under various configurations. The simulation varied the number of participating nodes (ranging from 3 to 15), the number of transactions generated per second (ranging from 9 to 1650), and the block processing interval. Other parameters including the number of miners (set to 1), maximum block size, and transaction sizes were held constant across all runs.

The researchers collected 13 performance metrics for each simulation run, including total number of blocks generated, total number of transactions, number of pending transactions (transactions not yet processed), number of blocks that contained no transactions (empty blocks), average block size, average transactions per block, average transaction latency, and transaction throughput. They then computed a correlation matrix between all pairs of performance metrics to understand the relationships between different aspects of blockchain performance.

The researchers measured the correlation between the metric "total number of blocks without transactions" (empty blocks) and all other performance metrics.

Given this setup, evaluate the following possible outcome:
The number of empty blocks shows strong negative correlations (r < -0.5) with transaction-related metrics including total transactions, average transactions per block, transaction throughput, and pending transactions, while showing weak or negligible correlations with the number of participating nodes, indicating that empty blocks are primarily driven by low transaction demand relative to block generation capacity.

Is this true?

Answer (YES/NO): NO